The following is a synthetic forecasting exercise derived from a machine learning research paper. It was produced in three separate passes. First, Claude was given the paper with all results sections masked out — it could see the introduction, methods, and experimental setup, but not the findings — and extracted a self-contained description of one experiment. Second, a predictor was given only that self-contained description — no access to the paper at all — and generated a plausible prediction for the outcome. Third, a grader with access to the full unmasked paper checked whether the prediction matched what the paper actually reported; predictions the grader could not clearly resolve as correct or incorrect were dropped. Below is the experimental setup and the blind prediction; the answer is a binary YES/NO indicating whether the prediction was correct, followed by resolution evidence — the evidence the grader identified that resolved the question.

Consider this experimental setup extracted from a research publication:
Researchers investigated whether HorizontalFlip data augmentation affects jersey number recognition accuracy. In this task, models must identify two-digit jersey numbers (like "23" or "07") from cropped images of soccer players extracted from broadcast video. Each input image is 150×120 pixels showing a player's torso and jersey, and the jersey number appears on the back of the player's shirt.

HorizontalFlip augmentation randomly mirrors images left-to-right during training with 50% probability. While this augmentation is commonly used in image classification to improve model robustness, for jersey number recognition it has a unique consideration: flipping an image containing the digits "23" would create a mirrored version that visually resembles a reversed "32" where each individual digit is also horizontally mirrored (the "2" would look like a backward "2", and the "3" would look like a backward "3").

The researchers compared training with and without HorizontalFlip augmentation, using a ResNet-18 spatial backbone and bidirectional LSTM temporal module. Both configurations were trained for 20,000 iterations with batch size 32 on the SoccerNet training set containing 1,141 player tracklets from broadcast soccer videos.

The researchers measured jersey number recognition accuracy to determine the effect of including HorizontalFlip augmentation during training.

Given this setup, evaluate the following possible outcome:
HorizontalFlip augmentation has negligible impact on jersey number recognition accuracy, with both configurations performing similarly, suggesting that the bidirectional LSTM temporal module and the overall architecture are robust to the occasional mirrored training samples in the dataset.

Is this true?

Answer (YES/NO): NO